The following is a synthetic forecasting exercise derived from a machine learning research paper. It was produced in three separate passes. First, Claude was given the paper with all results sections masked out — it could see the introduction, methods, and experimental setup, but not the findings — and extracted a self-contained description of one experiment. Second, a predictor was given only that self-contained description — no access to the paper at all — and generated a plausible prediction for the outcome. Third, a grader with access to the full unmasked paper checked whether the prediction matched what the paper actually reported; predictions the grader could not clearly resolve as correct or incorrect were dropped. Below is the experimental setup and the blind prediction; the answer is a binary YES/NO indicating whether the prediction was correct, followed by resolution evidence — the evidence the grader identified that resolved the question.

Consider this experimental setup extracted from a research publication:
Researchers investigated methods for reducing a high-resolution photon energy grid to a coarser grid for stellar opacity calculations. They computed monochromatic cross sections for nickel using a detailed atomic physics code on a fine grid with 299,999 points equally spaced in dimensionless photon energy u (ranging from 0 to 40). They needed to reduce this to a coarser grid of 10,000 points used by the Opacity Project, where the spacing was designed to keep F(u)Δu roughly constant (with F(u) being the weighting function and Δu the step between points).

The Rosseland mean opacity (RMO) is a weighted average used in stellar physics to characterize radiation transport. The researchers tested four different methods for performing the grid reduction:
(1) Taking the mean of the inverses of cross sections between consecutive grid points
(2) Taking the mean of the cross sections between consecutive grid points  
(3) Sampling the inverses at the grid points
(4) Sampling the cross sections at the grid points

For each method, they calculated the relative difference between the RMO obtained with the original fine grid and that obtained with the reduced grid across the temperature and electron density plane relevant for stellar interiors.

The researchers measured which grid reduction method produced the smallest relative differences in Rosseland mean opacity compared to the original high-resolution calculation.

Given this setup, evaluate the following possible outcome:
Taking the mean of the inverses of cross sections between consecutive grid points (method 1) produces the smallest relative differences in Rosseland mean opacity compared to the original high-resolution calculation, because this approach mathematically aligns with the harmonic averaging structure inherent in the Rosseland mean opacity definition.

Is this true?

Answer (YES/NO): YES